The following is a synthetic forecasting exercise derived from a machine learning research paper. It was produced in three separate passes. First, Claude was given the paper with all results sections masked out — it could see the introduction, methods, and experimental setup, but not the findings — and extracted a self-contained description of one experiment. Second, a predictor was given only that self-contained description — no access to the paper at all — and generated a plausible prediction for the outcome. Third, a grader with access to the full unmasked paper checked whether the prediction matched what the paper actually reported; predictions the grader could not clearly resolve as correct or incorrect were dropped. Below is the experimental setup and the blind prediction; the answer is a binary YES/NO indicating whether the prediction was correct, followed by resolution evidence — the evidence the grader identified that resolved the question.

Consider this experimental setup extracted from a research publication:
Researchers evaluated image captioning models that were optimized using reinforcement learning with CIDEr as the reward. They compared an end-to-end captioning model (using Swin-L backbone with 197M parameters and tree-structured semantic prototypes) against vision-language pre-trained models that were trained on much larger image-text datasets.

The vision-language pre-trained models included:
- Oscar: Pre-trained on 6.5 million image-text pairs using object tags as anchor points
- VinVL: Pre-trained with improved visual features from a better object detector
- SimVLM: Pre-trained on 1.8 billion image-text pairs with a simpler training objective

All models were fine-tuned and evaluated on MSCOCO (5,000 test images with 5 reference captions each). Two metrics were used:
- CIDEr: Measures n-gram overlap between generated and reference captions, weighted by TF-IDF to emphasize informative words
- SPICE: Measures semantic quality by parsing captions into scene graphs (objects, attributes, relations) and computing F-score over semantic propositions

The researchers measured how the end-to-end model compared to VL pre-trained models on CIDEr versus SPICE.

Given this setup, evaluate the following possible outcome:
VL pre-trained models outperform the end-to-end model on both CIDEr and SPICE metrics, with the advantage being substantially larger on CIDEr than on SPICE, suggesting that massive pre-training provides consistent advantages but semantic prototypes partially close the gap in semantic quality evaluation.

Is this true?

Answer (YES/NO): NO